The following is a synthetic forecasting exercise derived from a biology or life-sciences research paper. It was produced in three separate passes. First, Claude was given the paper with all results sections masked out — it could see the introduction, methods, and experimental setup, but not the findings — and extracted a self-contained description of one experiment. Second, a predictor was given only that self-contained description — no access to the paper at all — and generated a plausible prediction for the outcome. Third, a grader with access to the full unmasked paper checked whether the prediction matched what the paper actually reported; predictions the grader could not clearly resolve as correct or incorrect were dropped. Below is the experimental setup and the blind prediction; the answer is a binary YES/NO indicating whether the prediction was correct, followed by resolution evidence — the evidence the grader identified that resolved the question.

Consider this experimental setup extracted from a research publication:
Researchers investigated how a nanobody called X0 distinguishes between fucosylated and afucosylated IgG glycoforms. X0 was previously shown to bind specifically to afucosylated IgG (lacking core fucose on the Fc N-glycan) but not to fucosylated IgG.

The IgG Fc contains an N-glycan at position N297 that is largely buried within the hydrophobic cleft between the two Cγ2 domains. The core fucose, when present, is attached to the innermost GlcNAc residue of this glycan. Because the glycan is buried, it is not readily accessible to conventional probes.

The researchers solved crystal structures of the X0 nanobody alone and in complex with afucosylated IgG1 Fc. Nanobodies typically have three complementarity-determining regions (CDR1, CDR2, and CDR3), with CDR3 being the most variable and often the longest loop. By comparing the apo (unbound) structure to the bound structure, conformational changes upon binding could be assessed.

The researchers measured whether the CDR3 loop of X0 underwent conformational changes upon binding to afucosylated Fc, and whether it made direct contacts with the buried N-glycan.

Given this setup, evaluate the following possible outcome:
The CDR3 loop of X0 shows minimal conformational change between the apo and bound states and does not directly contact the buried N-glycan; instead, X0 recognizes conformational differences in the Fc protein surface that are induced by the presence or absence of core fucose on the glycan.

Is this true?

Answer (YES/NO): NO